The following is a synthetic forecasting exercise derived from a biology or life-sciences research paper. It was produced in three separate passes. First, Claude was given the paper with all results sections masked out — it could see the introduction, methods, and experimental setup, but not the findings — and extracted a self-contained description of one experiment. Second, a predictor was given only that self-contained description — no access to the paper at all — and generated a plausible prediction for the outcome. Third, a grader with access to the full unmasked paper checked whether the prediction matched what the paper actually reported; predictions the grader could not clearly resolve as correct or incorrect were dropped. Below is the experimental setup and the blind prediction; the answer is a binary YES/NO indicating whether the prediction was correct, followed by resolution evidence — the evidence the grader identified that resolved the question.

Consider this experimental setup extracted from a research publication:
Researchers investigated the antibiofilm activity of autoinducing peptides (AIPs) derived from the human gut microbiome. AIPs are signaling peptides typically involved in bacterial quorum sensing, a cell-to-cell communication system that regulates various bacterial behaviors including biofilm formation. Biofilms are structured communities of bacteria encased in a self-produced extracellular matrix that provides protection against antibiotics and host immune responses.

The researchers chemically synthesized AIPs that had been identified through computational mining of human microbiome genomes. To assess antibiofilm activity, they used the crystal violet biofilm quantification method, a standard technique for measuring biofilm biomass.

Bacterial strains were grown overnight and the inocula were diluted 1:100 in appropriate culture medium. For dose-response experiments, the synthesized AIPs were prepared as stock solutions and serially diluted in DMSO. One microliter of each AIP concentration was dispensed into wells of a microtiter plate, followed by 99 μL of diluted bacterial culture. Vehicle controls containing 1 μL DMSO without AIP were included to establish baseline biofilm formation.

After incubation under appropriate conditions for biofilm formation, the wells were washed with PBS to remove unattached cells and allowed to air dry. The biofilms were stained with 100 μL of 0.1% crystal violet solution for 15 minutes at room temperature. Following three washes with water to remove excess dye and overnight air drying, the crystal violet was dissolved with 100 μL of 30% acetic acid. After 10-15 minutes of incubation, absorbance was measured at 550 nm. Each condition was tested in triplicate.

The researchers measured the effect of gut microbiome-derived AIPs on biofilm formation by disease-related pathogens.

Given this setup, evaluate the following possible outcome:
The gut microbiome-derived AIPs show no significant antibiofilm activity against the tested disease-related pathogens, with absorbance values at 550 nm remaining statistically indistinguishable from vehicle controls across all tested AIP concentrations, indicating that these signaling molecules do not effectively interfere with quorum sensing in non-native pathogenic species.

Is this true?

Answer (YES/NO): NO